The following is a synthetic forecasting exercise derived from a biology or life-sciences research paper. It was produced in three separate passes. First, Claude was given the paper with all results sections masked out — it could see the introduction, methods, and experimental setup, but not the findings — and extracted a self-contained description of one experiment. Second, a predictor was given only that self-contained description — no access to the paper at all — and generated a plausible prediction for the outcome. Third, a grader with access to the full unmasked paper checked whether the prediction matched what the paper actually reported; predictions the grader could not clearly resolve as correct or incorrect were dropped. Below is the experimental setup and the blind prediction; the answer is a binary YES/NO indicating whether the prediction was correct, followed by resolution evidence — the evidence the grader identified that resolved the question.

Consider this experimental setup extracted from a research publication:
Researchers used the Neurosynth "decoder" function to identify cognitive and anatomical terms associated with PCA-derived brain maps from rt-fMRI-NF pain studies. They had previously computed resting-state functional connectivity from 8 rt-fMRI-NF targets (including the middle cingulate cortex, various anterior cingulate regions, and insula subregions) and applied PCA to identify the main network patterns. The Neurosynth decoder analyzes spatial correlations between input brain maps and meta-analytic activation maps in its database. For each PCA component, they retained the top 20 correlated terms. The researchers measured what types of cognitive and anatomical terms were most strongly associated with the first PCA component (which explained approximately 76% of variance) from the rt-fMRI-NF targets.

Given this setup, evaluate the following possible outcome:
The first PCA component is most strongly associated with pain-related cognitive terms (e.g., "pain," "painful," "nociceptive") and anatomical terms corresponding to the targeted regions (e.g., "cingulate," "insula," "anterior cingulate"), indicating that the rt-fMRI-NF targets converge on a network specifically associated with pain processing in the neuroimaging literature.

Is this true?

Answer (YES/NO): NO